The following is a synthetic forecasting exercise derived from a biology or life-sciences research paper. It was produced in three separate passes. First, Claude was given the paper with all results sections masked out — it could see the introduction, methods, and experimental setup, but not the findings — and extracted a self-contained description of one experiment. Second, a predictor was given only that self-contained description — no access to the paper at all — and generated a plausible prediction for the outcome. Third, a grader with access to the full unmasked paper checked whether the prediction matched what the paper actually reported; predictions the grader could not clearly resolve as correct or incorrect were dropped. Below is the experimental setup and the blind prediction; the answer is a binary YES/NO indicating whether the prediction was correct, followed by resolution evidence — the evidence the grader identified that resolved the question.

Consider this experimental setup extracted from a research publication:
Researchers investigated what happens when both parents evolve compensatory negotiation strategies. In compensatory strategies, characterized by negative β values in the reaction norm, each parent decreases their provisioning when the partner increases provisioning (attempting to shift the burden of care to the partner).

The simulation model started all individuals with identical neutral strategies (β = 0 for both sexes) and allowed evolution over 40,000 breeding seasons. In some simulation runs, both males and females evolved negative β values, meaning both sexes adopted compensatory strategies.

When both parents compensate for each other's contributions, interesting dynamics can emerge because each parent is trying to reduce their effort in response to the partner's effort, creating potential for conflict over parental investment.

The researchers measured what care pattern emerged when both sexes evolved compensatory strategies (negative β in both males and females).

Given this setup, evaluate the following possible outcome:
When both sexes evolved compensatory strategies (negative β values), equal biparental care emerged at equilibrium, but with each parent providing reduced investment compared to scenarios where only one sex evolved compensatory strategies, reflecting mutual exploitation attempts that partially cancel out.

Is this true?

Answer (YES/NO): NO